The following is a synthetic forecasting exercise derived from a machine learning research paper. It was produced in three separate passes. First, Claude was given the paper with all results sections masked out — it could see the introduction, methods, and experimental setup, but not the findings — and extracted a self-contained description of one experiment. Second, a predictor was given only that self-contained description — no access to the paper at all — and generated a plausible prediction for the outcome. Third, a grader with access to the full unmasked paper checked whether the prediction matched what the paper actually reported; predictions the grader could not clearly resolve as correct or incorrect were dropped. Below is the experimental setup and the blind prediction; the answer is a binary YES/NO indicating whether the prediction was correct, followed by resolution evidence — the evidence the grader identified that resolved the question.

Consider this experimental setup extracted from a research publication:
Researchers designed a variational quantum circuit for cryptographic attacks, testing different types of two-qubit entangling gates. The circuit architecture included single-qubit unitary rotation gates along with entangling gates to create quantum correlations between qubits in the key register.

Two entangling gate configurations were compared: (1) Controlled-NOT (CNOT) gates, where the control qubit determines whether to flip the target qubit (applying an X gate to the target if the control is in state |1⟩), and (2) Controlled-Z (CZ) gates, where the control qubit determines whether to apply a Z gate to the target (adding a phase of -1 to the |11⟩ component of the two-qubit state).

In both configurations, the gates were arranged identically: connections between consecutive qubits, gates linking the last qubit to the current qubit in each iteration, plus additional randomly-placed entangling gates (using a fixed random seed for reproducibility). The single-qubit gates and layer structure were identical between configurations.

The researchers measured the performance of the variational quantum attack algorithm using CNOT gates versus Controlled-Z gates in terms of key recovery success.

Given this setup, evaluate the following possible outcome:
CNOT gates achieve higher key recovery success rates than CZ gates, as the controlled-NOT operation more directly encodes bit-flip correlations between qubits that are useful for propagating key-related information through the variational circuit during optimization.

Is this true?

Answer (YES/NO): YES